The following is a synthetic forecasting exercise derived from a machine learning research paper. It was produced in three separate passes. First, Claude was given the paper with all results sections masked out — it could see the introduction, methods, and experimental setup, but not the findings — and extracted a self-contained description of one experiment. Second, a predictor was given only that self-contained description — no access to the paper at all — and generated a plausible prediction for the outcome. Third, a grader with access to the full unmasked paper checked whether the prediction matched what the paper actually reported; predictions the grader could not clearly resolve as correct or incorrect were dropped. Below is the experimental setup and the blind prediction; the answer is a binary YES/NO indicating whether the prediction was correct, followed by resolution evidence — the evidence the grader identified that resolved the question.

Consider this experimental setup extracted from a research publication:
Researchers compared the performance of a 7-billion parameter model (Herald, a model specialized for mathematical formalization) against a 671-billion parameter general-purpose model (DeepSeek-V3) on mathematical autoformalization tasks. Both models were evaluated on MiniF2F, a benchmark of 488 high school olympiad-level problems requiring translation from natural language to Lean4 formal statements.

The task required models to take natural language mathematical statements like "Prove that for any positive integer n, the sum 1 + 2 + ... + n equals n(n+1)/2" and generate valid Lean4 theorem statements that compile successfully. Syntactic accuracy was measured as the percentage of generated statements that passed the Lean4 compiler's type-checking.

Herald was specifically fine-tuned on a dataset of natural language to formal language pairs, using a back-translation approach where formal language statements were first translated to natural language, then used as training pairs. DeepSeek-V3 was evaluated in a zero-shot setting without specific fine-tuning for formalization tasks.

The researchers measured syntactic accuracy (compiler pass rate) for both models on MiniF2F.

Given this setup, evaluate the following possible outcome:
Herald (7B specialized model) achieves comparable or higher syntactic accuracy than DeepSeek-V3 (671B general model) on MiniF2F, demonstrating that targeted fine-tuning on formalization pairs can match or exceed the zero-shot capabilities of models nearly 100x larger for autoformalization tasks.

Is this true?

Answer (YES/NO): YES